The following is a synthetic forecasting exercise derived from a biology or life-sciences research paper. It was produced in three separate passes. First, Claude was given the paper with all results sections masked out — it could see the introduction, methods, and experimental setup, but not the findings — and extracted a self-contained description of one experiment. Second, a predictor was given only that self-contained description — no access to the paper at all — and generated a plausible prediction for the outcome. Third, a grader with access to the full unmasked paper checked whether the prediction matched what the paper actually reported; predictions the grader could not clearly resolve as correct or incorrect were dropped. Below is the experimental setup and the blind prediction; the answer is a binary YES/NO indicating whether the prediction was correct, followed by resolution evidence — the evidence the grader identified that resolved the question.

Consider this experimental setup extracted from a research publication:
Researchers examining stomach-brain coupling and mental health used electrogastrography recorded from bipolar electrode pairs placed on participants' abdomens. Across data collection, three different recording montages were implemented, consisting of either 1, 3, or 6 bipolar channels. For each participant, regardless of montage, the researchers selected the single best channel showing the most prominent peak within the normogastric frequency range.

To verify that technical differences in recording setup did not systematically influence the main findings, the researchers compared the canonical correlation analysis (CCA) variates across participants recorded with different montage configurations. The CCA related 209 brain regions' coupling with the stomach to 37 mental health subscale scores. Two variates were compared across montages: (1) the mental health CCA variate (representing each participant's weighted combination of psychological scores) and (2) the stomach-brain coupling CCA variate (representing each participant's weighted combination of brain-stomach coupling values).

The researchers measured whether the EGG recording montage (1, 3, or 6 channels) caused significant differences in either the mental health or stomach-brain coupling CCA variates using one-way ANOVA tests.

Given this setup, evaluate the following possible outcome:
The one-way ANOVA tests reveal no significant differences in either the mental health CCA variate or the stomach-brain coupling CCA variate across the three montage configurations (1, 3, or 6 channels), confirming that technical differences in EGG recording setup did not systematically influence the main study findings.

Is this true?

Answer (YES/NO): YES